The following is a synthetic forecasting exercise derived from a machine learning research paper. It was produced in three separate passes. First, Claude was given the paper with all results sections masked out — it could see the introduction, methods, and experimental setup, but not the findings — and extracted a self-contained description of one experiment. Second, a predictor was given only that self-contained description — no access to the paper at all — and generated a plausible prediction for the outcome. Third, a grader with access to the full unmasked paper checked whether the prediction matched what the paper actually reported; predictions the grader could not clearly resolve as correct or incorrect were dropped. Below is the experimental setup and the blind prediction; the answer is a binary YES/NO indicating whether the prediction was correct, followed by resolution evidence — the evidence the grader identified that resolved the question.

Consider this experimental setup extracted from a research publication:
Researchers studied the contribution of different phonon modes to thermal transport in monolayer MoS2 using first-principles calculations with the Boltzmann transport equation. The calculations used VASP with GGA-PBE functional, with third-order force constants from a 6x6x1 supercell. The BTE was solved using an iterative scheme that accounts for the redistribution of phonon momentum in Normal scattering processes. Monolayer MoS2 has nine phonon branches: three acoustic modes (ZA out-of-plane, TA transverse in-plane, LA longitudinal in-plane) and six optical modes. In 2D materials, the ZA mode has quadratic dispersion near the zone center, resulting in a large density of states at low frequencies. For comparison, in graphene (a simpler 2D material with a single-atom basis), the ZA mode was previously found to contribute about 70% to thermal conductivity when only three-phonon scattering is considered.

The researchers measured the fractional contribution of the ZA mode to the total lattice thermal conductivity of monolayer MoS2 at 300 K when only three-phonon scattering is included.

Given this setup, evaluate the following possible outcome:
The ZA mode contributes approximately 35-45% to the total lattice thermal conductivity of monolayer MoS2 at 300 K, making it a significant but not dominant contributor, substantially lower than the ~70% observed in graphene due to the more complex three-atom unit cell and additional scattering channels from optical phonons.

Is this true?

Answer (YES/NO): NO